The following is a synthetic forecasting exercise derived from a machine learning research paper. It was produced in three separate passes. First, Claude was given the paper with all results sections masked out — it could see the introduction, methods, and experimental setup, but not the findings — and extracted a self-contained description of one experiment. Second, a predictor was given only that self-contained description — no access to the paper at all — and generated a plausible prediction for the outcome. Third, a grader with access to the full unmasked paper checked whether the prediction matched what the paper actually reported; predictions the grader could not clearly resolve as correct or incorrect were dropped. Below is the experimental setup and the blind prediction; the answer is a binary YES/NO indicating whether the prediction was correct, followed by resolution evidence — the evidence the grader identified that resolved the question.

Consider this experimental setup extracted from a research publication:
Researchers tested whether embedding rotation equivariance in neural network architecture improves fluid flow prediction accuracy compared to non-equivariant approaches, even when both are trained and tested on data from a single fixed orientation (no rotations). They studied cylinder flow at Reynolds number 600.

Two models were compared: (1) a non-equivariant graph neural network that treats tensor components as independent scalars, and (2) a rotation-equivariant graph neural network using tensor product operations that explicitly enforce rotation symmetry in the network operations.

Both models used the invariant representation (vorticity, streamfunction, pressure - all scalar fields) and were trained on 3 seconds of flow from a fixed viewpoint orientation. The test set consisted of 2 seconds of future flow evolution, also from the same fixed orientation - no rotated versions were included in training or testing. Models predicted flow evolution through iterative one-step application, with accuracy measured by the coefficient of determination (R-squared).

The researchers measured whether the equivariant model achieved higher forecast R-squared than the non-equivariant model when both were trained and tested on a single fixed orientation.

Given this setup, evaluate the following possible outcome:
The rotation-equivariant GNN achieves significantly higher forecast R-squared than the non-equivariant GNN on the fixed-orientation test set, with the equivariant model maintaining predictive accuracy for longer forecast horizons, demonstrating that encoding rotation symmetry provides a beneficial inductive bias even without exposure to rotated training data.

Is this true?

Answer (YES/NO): YES